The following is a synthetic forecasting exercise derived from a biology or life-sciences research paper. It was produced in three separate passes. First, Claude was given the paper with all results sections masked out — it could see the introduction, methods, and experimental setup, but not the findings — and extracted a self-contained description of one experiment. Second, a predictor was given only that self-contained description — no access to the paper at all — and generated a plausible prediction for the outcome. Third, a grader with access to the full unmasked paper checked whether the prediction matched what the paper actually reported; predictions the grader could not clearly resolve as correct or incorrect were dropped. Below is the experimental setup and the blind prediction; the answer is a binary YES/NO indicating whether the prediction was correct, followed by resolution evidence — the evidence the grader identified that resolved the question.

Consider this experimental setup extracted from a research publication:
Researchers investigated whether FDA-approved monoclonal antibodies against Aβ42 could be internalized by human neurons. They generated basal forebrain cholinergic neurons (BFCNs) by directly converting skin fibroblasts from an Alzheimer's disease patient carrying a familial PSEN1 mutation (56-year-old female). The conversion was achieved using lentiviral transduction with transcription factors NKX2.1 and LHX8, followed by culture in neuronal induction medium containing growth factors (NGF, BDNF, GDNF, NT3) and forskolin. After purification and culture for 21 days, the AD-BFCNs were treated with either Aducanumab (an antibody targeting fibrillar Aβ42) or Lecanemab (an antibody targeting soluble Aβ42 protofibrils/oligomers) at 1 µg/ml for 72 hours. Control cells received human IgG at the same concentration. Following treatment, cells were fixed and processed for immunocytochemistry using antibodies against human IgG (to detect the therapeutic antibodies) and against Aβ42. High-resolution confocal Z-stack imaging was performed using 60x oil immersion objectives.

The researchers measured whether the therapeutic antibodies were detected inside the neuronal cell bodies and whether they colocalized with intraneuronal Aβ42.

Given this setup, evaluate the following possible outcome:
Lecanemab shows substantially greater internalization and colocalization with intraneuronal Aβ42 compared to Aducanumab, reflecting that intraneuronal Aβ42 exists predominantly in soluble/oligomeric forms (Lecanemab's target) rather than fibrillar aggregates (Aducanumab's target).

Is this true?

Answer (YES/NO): NO